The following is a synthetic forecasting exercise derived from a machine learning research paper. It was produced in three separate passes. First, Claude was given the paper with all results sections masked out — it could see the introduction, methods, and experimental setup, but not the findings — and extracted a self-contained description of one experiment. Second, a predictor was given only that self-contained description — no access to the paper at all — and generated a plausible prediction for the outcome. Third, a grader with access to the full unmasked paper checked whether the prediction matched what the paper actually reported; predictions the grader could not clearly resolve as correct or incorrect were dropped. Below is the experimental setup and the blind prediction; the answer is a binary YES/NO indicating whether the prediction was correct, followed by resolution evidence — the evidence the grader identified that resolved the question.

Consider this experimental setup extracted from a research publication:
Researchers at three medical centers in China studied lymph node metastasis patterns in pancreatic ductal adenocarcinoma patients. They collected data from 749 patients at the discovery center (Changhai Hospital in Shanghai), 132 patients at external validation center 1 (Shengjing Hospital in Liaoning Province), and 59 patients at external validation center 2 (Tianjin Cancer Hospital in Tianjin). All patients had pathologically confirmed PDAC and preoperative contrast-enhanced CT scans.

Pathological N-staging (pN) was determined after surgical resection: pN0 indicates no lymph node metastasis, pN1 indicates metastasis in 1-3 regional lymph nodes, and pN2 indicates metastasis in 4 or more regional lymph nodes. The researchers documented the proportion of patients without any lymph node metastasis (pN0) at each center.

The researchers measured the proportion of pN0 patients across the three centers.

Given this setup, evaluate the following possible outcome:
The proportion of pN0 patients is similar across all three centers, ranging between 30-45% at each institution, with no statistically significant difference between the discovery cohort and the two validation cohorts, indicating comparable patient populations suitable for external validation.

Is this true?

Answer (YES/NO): NO